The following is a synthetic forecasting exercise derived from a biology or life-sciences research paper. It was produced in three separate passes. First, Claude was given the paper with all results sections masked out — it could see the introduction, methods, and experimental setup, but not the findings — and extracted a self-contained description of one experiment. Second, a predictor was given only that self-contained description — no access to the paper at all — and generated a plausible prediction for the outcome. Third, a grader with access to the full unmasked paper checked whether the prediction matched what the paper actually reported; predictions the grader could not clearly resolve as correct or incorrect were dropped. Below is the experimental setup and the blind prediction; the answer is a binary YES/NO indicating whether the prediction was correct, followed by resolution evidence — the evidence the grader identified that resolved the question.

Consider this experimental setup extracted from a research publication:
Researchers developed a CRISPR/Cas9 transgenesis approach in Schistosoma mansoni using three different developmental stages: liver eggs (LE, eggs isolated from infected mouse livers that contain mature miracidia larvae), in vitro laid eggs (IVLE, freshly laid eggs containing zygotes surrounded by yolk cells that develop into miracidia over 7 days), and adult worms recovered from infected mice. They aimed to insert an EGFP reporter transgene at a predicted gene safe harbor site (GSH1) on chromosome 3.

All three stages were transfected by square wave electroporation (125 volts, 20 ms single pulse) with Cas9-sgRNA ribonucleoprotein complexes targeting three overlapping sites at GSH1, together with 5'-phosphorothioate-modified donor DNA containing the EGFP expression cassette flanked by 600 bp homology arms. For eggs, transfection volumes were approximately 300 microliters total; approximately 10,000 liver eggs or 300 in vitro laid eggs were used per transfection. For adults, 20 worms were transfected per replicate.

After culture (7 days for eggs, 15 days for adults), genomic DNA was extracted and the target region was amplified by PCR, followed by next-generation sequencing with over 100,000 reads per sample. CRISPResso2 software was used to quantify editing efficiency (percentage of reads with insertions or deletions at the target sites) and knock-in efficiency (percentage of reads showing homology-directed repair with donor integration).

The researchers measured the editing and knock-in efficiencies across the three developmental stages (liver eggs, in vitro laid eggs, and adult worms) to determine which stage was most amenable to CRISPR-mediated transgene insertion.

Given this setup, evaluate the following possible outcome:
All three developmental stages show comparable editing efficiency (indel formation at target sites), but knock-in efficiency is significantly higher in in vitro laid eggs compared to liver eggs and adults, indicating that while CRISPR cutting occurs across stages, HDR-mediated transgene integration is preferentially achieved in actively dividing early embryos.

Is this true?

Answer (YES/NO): NO